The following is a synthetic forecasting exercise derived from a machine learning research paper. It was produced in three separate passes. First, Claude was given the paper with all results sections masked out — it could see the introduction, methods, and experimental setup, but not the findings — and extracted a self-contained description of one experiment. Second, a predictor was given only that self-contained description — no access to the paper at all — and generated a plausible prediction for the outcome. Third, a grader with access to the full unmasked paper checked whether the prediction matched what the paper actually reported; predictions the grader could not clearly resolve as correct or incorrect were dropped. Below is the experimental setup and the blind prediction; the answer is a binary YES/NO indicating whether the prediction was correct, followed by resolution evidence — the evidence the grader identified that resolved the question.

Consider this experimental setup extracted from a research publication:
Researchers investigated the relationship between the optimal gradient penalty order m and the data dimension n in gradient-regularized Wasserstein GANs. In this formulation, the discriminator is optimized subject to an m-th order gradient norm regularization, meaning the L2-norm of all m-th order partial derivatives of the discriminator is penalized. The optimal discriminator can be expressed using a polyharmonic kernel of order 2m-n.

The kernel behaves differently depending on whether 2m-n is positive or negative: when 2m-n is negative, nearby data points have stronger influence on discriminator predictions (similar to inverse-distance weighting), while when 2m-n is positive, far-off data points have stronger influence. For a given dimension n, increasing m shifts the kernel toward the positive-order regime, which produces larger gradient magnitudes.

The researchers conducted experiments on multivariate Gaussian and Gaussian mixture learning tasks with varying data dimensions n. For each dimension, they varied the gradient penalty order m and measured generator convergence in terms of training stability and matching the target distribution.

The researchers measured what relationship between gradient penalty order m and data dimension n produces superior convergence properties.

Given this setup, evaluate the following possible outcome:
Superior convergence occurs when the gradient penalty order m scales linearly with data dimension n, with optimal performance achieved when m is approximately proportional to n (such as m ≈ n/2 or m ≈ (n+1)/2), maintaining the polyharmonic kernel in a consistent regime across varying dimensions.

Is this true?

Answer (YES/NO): YES